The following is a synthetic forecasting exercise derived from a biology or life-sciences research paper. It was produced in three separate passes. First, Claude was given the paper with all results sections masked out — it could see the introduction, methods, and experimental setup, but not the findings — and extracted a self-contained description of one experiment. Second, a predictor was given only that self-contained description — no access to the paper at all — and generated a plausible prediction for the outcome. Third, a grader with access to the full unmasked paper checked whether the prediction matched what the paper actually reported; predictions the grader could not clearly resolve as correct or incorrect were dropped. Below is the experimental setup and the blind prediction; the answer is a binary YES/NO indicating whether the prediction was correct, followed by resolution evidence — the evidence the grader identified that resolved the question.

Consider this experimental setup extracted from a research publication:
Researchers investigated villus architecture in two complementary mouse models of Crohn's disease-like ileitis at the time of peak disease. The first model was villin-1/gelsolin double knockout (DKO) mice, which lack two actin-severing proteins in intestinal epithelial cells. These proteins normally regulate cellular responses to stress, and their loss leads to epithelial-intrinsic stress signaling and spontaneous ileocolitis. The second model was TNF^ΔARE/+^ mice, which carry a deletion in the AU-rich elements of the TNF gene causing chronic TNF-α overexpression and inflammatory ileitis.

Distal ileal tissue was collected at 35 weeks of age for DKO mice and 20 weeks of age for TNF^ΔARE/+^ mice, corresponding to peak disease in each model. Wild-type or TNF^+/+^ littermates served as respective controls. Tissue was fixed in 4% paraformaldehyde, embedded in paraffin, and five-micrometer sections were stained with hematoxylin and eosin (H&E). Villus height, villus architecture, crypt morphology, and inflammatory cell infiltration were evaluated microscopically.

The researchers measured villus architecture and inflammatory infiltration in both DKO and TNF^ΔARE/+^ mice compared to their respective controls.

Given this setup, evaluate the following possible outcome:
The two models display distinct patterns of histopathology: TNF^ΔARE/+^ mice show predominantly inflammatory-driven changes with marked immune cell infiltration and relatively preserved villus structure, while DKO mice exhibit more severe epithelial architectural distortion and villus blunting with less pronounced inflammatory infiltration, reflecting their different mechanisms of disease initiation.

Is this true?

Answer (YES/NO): NO